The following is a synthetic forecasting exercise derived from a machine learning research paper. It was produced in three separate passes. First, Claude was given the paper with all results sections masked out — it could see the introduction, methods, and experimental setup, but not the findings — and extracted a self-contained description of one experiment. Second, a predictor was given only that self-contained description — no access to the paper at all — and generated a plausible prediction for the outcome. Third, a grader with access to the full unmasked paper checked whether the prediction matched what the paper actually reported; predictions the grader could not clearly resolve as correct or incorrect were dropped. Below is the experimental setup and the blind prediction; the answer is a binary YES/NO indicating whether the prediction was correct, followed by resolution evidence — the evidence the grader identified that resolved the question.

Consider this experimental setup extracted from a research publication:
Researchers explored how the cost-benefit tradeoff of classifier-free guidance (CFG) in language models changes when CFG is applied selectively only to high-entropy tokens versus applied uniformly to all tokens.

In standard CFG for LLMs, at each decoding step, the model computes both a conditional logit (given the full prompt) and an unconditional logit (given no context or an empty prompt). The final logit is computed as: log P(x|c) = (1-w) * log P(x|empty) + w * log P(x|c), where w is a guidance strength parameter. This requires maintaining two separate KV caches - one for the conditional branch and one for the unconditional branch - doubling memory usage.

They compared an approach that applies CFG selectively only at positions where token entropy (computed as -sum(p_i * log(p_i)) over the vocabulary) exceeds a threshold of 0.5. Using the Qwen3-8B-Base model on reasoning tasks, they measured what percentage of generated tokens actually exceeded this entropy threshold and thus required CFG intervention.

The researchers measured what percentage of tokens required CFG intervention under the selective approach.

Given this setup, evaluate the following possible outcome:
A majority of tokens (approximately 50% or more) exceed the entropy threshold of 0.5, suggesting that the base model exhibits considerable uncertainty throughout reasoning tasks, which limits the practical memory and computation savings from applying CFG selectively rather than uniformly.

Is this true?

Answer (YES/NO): NO